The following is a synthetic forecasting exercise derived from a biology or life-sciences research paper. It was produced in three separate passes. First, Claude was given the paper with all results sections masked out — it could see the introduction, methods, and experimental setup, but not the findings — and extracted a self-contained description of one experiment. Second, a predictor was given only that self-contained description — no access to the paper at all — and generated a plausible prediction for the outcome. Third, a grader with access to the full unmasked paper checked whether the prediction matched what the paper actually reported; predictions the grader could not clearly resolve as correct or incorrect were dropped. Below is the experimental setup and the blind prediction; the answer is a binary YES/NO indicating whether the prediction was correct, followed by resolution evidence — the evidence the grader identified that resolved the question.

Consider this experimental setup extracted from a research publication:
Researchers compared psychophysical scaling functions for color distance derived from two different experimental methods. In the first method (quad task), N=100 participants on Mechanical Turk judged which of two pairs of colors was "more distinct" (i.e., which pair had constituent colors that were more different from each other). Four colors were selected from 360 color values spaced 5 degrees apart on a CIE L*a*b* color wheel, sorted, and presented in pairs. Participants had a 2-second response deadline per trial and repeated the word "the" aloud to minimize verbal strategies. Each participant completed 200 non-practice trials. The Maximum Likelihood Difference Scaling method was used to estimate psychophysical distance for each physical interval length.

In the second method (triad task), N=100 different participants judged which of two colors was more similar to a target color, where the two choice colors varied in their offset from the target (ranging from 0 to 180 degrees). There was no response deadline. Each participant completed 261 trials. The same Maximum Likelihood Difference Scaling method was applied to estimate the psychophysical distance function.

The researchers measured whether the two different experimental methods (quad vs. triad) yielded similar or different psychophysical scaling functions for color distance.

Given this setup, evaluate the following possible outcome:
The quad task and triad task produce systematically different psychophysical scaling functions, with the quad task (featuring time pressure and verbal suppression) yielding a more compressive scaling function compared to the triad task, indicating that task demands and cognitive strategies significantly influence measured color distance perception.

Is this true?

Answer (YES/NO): NO